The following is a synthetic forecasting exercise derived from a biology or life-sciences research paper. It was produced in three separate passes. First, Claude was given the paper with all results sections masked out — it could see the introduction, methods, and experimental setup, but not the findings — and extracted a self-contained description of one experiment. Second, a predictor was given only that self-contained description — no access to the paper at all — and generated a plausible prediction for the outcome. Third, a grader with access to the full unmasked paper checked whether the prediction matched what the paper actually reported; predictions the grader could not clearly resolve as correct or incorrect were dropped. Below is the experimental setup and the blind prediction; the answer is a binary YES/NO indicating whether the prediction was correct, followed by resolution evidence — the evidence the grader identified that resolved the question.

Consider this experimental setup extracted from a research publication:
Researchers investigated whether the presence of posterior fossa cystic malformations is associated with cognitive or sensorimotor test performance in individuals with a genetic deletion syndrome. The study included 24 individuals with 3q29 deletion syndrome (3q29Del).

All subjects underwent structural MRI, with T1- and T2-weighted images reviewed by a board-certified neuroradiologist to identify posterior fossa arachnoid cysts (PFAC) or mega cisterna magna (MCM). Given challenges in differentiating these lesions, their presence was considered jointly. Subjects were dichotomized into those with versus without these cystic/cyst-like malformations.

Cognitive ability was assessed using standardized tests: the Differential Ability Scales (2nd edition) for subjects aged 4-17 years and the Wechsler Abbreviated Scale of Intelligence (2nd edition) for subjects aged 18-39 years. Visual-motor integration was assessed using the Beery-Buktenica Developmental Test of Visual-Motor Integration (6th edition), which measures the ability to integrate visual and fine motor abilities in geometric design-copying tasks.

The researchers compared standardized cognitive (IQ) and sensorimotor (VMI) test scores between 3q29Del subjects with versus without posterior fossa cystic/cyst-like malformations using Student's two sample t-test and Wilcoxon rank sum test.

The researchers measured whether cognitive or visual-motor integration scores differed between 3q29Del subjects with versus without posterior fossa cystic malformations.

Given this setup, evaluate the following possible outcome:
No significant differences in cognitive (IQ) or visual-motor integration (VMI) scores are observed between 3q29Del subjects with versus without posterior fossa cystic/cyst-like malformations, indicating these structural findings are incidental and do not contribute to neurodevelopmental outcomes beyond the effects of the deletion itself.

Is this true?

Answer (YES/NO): YES